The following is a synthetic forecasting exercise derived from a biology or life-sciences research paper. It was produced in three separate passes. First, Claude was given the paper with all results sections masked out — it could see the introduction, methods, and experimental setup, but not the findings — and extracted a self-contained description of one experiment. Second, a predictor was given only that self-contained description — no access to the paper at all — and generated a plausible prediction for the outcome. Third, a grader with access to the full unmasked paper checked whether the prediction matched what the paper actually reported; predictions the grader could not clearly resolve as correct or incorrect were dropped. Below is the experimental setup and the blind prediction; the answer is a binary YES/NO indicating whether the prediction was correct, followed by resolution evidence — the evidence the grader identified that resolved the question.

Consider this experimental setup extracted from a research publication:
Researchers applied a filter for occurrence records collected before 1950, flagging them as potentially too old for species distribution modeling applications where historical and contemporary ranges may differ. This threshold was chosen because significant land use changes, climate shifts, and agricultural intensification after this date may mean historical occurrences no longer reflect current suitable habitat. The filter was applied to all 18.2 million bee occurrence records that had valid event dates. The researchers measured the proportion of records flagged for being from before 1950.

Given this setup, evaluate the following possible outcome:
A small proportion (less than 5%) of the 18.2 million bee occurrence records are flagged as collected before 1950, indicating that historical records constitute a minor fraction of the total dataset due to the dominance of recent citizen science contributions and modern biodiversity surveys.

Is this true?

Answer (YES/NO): NO